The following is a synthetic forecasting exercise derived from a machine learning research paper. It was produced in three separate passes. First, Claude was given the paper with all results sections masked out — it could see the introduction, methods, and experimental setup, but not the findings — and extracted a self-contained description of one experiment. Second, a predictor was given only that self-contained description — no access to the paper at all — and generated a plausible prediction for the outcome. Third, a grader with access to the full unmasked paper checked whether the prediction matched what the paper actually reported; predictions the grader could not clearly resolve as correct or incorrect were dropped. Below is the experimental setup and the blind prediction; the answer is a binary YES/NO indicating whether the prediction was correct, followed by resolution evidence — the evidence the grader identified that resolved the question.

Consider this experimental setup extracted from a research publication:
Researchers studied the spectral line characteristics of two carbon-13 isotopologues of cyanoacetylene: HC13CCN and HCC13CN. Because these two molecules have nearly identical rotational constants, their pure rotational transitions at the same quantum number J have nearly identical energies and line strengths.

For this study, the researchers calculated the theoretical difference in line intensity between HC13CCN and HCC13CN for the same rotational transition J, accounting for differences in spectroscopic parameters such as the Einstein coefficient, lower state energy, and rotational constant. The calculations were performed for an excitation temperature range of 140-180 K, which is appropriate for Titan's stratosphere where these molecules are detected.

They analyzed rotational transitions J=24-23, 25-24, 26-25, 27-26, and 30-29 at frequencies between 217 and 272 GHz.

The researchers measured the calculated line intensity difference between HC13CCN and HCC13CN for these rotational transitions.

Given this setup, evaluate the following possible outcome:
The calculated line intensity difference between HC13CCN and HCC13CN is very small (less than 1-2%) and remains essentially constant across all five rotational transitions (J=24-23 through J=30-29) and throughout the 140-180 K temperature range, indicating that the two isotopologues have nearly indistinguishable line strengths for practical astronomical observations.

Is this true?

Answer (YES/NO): YES